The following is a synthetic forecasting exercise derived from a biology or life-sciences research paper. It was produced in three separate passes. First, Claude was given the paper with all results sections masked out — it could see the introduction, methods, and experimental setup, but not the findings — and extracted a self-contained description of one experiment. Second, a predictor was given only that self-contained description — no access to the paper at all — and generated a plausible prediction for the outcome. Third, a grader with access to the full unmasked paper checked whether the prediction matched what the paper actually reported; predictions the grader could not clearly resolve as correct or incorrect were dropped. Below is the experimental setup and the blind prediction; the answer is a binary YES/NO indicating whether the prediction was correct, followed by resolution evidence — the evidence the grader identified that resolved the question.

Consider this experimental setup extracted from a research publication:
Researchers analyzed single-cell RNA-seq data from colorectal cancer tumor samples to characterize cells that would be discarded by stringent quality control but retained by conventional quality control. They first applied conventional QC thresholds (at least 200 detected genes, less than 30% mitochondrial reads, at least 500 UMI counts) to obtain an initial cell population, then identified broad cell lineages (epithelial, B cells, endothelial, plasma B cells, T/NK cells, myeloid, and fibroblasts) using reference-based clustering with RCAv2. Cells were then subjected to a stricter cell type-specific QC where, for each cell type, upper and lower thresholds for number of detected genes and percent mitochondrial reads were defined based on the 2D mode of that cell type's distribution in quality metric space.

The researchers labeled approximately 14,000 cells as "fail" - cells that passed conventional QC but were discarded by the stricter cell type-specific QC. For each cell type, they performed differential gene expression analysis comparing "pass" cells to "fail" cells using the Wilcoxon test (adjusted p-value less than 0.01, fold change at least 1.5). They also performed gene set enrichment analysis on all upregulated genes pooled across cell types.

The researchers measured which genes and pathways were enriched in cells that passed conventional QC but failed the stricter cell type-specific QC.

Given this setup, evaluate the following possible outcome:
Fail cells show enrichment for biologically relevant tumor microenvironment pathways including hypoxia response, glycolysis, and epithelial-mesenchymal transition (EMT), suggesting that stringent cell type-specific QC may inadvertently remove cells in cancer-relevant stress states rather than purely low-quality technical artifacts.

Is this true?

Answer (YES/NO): NO